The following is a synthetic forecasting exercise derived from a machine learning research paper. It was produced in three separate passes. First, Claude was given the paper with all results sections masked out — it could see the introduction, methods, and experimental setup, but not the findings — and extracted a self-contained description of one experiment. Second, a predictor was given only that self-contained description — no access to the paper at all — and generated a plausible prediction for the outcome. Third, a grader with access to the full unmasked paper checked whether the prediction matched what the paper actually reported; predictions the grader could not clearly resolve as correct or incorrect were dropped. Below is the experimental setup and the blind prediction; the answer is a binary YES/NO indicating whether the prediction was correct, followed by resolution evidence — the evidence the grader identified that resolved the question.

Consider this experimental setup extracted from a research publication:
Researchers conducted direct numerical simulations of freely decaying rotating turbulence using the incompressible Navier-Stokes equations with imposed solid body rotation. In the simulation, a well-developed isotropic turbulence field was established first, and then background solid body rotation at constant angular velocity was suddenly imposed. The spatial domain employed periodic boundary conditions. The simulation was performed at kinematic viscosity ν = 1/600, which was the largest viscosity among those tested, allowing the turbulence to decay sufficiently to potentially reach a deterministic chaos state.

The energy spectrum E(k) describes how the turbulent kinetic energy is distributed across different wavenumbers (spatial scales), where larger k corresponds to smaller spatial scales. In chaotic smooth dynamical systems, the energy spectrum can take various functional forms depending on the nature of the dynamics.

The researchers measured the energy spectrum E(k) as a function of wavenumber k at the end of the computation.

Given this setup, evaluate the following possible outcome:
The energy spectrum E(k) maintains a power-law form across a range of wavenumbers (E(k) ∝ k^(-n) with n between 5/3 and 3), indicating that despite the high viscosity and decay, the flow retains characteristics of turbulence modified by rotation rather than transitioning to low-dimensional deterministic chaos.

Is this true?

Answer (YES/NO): NO